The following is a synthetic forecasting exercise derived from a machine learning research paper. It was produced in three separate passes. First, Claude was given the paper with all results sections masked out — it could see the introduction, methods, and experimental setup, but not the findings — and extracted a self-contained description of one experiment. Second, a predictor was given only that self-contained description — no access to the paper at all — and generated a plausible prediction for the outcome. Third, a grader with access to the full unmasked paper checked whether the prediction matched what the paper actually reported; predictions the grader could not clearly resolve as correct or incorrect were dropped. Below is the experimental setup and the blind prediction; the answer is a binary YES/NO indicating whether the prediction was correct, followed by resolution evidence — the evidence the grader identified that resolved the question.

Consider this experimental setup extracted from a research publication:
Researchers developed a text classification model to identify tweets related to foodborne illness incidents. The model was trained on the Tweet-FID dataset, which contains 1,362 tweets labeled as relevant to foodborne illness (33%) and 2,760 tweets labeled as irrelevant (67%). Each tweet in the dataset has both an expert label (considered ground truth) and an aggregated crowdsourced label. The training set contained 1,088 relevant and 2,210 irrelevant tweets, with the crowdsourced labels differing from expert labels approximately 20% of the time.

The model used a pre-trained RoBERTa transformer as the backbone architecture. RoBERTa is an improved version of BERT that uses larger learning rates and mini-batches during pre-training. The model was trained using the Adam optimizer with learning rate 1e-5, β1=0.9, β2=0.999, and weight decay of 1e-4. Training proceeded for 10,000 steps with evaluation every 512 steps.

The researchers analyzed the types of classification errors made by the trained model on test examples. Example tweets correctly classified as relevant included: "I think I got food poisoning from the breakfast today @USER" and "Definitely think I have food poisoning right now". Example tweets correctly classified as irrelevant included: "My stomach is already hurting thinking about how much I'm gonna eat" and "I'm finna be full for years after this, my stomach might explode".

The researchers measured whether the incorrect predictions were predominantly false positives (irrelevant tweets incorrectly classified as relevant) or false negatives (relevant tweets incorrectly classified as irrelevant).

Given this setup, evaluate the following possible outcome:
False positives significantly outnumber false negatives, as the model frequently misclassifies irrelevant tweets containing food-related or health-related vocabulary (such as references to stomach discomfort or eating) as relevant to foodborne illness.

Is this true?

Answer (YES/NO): YES